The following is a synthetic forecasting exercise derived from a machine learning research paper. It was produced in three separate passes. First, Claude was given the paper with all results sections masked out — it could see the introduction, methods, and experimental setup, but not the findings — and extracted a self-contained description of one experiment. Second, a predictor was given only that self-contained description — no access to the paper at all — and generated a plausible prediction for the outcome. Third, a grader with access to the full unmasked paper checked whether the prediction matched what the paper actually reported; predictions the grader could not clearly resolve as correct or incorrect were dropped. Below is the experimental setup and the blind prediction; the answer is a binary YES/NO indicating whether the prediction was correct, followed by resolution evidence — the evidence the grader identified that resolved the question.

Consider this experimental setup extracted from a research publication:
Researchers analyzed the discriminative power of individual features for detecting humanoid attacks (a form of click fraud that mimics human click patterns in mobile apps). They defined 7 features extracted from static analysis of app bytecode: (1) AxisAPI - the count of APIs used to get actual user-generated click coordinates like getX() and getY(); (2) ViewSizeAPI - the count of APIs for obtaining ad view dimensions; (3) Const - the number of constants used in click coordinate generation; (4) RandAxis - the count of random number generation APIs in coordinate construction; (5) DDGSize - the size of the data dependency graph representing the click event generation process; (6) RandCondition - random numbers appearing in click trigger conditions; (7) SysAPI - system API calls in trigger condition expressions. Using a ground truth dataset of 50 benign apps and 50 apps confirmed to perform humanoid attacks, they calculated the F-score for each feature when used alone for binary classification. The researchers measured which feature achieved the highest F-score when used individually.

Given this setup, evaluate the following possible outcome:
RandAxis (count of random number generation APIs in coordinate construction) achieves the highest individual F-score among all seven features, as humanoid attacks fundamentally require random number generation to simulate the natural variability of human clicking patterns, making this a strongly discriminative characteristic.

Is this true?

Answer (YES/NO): NO